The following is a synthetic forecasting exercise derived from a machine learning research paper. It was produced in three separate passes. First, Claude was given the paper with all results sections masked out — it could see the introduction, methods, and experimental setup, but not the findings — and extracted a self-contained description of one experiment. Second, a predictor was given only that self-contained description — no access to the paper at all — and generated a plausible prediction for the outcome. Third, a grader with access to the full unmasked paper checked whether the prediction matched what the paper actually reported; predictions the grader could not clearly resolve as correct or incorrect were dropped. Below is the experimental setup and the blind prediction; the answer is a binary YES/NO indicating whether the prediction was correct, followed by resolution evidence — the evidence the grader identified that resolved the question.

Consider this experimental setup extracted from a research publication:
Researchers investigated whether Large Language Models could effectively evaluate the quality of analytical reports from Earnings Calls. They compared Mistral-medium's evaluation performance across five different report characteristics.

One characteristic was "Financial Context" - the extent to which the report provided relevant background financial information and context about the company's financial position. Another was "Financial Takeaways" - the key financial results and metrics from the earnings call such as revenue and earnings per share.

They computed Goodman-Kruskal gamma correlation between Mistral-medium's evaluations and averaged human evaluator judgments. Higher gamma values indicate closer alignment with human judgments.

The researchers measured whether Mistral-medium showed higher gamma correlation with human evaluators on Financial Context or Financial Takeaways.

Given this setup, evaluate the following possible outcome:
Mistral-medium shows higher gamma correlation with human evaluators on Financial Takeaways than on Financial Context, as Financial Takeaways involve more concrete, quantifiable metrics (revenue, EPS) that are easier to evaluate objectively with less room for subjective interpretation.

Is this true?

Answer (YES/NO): NO